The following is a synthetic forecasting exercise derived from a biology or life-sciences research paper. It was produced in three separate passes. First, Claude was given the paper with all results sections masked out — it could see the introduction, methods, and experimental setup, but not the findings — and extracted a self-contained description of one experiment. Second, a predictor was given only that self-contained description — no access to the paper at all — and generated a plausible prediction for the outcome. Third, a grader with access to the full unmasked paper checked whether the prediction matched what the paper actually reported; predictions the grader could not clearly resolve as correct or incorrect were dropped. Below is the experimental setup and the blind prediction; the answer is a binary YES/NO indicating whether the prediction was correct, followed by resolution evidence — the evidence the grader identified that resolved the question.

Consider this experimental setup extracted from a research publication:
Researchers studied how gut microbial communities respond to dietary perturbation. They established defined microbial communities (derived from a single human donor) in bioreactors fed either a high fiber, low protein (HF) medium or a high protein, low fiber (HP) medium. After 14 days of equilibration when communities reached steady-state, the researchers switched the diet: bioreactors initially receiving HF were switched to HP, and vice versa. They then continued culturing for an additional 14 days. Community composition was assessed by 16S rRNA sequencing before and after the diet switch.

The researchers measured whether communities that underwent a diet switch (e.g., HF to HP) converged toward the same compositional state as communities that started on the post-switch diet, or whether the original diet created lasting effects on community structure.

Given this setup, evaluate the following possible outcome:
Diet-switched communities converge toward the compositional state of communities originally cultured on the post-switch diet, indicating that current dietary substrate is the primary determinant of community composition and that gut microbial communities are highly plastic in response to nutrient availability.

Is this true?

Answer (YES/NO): NO